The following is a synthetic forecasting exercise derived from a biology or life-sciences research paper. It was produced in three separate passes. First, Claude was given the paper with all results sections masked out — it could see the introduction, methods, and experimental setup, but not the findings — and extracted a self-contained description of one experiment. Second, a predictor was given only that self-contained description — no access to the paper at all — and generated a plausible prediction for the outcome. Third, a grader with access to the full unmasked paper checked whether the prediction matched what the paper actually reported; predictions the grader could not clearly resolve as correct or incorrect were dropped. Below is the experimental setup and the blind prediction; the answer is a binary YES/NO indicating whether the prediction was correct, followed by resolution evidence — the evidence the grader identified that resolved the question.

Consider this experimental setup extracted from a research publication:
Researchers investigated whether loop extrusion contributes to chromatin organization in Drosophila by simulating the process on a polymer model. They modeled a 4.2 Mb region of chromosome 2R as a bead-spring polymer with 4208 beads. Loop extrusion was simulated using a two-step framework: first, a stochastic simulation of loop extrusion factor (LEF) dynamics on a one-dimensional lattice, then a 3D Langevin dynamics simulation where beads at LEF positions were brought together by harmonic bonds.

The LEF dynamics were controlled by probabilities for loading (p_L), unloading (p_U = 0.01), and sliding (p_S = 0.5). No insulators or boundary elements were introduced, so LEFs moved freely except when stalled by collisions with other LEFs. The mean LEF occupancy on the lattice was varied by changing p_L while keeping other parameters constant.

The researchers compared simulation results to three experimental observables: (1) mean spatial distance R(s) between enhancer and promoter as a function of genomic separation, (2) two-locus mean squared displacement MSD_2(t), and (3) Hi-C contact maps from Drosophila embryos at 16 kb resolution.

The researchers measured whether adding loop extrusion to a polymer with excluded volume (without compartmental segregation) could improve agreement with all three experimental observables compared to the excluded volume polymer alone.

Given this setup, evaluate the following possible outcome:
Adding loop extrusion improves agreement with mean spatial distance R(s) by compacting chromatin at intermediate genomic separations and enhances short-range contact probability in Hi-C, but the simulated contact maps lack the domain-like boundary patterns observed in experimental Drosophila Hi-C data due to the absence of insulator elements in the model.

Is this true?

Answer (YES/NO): NO